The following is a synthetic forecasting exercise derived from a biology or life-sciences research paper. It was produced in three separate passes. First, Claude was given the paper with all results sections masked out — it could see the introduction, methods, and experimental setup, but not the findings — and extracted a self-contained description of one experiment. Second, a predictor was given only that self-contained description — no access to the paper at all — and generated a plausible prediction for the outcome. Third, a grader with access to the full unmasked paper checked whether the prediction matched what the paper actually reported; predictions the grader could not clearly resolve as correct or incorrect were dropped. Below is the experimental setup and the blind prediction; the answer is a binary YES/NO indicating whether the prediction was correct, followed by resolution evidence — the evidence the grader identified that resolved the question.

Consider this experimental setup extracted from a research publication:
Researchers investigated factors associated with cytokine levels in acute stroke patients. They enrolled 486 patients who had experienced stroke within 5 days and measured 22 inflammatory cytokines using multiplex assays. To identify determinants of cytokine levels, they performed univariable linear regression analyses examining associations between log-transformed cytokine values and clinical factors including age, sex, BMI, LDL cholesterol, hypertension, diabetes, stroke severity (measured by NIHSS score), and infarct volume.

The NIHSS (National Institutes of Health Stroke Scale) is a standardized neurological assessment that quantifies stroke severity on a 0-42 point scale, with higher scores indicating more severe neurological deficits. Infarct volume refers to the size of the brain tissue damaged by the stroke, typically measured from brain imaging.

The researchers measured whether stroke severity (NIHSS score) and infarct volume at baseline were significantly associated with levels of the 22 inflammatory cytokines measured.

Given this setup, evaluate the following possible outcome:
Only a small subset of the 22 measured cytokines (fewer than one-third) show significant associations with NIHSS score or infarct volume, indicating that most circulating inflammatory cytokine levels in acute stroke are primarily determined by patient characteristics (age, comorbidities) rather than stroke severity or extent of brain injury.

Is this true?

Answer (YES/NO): NO